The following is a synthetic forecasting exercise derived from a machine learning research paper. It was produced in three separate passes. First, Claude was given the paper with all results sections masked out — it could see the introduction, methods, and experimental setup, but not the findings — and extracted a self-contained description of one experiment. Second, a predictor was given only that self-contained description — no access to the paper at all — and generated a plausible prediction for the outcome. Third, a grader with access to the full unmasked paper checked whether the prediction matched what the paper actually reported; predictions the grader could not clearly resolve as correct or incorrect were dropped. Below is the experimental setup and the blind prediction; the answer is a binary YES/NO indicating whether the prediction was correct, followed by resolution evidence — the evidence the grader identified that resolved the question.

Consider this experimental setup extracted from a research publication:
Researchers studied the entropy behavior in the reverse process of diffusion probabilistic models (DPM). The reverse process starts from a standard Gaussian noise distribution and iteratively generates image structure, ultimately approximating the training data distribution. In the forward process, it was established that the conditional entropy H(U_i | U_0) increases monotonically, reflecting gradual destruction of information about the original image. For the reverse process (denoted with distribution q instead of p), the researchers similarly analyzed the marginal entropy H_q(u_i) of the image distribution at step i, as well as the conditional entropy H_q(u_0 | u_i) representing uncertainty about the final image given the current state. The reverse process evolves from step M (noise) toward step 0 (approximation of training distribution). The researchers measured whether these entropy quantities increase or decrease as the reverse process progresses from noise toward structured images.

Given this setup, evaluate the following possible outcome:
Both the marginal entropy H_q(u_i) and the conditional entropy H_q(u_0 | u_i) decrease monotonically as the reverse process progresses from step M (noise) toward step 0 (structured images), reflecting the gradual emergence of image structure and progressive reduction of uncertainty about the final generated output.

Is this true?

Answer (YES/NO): YES